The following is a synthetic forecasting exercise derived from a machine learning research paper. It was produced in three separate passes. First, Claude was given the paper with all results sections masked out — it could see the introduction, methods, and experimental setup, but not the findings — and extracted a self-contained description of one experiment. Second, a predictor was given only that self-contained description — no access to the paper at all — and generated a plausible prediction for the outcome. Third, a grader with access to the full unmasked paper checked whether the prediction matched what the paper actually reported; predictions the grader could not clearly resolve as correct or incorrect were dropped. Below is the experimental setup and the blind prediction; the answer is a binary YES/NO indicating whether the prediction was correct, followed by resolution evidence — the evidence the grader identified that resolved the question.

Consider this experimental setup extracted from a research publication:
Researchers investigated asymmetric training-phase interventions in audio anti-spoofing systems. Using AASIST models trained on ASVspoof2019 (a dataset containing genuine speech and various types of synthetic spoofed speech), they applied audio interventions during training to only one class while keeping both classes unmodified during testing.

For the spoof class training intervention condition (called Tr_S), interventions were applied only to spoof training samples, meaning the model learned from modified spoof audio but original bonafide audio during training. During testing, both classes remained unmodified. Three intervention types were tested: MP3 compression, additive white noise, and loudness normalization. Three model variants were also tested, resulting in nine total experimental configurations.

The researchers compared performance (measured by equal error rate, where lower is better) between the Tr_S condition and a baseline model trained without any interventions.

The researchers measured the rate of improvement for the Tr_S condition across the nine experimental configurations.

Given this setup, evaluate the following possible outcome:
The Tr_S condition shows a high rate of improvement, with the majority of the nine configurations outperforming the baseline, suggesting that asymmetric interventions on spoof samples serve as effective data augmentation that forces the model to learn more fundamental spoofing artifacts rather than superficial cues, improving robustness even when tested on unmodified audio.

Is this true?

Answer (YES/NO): NO